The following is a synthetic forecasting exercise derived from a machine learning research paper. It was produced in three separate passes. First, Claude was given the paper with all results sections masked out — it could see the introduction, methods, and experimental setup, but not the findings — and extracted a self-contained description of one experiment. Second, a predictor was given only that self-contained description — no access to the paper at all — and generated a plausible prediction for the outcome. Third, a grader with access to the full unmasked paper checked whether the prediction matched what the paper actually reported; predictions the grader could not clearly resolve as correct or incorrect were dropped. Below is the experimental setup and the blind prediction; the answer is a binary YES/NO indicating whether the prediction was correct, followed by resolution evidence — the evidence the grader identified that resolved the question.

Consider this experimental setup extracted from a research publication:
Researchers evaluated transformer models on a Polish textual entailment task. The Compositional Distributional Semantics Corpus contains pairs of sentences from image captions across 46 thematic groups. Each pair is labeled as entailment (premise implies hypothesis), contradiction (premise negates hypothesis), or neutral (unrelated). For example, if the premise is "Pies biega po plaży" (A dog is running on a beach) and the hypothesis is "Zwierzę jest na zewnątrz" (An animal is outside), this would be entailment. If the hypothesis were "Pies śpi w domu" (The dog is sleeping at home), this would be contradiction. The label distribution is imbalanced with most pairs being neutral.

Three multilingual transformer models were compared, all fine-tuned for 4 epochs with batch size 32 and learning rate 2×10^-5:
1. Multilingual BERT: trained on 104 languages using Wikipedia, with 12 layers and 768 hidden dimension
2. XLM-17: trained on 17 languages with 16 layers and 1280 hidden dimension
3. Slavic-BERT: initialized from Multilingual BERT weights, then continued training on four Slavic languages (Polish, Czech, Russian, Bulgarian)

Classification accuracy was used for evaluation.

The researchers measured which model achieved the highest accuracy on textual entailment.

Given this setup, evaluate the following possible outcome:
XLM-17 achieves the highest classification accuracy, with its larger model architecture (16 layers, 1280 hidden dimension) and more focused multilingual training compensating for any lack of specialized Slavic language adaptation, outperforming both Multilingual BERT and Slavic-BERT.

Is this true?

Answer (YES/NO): NO